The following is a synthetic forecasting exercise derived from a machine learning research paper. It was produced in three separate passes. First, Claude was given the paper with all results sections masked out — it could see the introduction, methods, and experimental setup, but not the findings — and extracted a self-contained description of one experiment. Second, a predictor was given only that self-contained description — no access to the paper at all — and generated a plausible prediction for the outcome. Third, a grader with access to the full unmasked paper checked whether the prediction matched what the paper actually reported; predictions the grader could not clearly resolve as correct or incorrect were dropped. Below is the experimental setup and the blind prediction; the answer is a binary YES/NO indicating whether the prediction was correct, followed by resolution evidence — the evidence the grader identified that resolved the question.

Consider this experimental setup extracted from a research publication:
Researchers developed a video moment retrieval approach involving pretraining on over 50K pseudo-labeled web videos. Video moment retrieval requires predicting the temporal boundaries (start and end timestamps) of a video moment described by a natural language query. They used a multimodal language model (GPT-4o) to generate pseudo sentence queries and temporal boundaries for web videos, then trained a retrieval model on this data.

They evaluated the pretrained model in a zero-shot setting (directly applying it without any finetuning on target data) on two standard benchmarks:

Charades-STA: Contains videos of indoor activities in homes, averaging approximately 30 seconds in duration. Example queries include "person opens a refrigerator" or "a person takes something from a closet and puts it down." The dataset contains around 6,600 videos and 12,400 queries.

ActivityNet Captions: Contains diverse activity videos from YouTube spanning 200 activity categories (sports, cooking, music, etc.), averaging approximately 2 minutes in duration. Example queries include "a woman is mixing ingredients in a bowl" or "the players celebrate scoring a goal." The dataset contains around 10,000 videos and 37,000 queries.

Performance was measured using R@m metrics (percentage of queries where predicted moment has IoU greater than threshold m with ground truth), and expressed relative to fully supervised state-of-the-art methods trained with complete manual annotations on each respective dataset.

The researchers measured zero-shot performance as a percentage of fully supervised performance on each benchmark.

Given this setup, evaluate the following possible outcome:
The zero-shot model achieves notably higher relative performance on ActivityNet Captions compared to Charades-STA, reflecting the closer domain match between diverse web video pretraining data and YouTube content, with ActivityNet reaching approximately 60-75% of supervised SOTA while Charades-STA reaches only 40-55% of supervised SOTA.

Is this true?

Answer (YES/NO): NO